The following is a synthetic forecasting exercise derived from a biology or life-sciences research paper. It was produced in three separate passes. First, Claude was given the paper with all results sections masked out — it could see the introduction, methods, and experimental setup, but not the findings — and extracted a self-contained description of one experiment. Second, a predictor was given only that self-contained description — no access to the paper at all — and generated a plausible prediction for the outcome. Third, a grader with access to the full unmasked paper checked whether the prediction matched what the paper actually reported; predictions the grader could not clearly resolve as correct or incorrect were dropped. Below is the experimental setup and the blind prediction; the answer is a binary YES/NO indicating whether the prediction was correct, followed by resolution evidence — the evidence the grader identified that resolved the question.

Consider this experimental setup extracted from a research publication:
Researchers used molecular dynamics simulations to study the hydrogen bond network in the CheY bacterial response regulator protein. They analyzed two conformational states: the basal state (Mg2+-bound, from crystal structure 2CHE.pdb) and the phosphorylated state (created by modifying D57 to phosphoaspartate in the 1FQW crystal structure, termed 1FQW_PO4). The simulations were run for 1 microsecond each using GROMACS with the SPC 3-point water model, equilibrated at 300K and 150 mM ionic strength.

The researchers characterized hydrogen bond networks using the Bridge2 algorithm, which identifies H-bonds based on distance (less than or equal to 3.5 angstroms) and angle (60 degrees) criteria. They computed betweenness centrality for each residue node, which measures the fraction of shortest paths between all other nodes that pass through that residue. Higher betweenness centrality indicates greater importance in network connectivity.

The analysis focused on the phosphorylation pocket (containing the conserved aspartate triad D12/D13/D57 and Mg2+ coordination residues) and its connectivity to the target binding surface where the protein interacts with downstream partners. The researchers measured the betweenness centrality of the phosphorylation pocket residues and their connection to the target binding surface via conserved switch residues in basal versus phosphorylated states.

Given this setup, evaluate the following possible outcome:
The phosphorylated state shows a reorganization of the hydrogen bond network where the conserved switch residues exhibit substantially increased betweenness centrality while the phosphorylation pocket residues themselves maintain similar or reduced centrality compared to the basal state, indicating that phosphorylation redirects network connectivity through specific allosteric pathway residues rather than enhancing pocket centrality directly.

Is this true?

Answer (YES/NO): NO